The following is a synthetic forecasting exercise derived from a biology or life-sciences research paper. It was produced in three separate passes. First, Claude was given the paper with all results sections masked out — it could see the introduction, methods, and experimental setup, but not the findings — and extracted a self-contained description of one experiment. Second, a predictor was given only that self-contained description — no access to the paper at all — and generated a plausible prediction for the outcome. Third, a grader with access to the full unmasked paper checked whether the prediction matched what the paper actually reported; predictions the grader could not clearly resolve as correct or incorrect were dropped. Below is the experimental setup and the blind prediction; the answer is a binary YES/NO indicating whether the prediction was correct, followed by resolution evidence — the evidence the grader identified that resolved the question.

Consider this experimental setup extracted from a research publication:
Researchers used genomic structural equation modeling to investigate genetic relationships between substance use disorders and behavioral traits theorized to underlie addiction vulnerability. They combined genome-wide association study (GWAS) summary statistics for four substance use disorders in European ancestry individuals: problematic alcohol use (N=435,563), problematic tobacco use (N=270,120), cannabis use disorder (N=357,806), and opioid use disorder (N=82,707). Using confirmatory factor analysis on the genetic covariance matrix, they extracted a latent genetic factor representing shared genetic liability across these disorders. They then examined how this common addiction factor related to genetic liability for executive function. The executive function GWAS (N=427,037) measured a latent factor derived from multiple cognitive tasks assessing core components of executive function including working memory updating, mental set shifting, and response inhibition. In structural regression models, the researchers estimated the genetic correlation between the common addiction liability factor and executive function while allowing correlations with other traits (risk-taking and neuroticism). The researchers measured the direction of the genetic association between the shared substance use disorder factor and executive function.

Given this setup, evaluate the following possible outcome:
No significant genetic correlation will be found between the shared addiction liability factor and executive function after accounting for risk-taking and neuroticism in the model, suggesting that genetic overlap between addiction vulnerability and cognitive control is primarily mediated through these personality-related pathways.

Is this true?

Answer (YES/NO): NO